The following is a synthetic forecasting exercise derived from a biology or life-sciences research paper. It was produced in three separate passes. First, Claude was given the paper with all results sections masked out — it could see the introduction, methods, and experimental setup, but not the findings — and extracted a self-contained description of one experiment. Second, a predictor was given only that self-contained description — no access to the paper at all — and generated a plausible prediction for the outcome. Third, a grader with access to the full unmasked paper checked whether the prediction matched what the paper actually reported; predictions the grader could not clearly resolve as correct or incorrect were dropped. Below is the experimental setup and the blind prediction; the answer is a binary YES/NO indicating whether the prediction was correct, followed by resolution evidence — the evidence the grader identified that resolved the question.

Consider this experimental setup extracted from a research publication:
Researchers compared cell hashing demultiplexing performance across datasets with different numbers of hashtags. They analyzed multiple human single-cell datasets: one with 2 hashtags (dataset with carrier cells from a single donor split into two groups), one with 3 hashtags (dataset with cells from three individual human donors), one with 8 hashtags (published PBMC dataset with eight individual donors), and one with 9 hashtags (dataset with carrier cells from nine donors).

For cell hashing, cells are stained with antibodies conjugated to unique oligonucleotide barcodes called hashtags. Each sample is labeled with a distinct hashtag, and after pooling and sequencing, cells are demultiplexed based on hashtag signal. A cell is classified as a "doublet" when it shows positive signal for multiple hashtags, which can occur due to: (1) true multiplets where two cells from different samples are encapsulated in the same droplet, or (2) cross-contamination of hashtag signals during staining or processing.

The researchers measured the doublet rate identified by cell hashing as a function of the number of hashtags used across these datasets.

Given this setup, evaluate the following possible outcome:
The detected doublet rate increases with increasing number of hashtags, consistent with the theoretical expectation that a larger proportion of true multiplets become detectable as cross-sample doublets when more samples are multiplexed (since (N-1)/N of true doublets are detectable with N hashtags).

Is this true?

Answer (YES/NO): NO